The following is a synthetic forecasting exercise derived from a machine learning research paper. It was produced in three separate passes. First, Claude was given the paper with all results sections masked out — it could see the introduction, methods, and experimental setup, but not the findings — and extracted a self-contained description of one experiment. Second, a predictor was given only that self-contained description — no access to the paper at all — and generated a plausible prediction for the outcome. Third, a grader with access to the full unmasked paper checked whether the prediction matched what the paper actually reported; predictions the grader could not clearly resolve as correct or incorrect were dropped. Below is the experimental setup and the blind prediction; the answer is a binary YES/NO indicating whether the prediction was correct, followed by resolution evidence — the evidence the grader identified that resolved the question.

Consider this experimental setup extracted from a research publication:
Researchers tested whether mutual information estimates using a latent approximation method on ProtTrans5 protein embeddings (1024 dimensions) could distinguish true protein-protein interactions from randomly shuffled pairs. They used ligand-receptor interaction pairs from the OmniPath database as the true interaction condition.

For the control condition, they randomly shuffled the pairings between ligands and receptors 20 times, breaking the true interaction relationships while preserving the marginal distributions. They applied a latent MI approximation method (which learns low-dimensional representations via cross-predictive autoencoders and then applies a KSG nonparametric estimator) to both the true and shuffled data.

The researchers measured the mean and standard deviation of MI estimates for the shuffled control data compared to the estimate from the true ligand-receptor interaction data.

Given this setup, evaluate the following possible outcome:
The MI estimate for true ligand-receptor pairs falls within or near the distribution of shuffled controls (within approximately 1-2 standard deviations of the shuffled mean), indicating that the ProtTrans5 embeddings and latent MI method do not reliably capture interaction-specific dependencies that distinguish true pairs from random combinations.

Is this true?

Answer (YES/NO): NO